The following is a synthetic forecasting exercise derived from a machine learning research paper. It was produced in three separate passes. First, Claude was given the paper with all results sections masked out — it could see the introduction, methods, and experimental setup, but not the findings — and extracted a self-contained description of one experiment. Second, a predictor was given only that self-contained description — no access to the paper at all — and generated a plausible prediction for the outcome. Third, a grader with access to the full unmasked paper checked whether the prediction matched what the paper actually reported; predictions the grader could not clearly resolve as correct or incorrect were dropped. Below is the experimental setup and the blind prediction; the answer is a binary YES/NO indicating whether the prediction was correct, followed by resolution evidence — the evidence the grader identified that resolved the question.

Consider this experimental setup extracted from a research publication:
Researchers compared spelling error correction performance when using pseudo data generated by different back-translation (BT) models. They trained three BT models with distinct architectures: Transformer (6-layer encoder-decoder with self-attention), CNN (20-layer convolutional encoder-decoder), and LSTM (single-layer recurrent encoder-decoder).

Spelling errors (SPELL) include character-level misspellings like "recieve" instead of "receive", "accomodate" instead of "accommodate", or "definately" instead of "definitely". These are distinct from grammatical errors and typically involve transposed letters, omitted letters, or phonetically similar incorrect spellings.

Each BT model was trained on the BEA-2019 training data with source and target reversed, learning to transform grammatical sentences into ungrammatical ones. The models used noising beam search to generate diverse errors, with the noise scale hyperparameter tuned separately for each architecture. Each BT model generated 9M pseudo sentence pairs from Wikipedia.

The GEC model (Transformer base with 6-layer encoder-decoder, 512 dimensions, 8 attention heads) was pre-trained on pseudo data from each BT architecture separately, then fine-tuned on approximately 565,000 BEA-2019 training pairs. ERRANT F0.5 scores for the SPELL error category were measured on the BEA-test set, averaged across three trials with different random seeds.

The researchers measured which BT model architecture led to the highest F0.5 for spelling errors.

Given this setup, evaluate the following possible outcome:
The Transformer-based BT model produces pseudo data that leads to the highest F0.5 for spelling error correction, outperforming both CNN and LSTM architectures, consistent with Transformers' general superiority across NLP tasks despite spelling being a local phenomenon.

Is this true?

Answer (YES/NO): NO